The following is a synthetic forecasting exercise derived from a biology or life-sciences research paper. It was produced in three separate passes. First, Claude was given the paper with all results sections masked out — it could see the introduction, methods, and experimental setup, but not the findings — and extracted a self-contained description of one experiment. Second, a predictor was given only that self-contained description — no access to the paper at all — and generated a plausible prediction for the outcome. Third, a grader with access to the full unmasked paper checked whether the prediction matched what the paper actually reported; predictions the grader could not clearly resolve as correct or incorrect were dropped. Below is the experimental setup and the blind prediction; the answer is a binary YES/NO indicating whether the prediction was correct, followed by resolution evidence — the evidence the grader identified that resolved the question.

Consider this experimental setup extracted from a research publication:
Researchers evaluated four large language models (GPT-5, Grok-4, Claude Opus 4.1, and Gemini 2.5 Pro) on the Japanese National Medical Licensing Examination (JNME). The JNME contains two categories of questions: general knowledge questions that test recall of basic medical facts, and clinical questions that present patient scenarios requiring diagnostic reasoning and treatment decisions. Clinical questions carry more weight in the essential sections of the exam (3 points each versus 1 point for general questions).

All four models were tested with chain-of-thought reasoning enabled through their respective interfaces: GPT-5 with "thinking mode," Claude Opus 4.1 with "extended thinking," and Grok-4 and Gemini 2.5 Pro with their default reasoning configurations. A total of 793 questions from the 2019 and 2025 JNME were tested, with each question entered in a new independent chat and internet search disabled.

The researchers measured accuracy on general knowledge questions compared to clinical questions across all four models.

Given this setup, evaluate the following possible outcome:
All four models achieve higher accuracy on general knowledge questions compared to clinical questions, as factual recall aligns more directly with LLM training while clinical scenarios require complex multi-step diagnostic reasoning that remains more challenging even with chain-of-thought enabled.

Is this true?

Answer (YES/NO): YES